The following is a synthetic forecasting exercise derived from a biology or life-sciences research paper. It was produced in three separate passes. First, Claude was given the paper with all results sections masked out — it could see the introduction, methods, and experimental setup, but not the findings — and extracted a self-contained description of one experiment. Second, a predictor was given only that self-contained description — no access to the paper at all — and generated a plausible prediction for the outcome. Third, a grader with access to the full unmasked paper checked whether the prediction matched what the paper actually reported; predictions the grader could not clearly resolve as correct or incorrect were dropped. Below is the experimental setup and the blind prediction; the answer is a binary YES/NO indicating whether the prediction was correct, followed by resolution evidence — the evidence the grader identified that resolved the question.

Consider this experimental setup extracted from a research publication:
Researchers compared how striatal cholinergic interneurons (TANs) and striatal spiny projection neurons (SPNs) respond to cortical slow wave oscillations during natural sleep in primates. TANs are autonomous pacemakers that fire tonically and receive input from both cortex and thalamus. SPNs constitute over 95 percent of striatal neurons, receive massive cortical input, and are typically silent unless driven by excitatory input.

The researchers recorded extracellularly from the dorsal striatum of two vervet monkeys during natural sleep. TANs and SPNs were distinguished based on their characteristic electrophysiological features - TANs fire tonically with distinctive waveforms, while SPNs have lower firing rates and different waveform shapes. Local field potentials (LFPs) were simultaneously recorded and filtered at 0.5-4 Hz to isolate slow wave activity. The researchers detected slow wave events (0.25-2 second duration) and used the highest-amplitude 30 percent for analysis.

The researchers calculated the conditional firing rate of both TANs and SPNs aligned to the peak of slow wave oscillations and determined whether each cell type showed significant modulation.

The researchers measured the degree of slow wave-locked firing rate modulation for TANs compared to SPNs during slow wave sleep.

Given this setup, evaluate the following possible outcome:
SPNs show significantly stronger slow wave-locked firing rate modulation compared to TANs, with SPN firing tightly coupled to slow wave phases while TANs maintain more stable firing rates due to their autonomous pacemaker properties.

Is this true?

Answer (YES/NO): NO